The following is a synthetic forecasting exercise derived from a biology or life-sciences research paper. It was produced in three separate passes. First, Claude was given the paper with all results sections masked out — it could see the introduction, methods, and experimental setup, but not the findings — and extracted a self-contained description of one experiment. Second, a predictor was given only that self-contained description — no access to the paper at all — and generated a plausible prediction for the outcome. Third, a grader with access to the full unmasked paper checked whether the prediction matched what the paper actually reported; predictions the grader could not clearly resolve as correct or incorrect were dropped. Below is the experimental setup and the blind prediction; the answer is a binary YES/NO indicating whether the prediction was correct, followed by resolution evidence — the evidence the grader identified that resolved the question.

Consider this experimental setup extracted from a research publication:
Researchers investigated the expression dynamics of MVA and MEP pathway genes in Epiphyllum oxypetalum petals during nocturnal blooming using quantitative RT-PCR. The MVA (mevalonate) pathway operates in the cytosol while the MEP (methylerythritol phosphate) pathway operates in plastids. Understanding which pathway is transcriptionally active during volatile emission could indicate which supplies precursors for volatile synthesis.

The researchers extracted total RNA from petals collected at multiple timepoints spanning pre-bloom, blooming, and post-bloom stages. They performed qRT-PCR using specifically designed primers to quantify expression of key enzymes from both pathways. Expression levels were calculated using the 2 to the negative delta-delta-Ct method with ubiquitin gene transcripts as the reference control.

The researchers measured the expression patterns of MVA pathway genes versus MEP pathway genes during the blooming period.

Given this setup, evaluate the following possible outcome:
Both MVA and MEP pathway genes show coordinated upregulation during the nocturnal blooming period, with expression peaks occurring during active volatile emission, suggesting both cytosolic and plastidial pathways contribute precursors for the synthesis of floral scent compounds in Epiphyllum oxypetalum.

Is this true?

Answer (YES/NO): NO